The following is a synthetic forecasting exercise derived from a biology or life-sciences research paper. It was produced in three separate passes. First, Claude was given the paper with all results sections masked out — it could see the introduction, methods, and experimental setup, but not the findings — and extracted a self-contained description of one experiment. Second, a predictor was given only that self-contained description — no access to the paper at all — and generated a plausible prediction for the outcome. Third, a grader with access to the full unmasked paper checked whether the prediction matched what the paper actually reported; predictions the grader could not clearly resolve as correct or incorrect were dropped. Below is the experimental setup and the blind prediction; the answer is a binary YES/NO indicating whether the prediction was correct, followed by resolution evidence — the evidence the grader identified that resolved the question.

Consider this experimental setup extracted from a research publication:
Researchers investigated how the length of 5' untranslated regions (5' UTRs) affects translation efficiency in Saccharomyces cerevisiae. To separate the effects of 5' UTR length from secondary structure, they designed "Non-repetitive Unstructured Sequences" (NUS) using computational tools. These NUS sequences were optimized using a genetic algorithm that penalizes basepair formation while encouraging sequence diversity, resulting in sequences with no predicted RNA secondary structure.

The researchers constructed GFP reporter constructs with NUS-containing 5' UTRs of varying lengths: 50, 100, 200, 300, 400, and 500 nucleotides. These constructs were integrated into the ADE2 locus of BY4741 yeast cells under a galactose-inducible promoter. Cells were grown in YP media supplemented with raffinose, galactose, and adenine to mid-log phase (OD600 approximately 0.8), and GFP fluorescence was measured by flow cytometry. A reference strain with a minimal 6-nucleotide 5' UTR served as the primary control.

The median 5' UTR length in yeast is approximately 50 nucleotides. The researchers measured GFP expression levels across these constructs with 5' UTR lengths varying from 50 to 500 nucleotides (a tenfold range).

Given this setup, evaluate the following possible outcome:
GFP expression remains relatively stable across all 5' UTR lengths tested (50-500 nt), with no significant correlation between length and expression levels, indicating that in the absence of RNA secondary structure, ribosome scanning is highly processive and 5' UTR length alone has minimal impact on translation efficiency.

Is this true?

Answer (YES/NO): NO